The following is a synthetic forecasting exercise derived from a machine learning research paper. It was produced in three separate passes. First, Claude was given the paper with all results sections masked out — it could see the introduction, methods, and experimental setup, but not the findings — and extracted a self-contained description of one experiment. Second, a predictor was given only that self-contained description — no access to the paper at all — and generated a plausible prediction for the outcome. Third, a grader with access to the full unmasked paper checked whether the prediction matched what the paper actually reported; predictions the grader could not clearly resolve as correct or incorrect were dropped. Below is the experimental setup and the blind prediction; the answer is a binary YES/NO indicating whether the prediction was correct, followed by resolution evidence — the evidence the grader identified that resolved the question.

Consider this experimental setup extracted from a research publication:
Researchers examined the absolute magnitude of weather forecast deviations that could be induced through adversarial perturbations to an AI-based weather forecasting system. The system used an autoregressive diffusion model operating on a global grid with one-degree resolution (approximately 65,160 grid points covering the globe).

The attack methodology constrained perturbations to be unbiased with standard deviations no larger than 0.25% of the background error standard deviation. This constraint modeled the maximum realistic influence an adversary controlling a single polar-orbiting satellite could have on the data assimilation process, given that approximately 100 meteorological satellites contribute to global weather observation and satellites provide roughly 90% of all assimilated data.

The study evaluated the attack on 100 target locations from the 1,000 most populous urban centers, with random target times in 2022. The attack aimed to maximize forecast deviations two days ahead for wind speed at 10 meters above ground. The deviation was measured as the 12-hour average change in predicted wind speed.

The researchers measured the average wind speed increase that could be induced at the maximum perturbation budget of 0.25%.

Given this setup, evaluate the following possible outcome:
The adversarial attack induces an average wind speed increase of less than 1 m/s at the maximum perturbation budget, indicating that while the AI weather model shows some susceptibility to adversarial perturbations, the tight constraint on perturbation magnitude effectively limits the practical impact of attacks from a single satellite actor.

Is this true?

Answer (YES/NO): NO